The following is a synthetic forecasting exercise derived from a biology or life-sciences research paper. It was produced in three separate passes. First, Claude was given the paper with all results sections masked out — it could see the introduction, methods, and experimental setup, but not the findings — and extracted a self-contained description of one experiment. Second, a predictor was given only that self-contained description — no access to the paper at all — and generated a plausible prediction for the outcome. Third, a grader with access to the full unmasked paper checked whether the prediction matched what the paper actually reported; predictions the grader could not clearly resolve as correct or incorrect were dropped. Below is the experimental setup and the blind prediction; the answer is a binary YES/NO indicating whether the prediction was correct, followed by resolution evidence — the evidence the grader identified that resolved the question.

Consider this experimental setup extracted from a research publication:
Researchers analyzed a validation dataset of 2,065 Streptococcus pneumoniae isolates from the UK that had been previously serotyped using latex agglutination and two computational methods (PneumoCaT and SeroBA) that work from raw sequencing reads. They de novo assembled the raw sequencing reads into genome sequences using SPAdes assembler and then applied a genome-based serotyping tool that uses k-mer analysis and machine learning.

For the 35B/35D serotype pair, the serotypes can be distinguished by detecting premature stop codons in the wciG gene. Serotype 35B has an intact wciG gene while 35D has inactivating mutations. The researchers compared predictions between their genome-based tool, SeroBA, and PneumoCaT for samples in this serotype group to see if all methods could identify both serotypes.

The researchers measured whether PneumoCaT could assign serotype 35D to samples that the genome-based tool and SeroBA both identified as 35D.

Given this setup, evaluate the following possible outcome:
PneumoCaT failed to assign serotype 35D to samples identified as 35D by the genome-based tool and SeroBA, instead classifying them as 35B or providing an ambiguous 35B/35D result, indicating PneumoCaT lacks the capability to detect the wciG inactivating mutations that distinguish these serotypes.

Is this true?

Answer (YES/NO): YES